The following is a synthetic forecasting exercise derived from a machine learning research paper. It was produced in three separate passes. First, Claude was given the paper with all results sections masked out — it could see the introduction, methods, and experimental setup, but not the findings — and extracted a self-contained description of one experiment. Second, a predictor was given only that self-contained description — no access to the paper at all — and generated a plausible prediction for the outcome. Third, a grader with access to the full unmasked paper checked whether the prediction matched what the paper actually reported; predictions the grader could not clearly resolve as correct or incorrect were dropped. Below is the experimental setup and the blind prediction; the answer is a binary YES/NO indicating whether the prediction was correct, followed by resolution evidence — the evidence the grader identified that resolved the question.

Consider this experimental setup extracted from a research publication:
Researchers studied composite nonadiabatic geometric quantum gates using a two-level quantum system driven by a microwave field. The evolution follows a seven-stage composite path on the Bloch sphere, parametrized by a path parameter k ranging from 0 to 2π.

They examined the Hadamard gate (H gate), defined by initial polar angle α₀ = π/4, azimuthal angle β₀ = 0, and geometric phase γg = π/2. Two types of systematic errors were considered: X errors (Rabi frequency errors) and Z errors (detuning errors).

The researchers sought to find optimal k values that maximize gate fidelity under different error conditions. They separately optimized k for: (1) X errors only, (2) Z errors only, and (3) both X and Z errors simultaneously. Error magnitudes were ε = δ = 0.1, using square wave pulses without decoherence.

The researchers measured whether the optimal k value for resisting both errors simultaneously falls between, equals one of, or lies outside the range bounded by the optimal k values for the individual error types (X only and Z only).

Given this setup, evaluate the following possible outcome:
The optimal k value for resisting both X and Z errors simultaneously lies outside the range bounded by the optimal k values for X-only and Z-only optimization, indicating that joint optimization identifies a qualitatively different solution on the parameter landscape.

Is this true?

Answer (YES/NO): YES